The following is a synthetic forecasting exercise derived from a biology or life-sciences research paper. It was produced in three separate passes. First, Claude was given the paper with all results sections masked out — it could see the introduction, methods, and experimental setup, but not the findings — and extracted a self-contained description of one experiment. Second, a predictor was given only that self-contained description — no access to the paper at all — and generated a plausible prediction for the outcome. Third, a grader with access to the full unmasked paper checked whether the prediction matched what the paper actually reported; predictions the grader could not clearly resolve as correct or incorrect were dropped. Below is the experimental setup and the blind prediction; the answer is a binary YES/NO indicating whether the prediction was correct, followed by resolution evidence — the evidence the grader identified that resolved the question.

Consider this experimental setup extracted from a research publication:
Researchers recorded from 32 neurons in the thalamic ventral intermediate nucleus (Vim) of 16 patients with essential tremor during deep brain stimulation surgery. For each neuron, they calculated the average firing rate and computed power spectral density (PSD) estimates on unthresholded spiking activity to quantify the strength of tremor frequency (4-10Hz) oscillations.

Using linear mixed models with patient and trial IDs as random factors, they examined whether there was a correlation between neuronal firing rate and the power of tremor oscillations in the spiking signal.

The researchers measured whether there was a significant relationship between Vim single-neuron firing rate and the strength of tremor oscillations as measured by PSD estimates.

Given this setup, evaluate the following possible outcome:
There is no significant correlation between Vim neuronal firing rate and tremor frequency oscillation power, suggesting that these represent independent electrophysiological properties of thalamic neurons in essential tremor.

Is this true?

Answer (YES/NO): YES